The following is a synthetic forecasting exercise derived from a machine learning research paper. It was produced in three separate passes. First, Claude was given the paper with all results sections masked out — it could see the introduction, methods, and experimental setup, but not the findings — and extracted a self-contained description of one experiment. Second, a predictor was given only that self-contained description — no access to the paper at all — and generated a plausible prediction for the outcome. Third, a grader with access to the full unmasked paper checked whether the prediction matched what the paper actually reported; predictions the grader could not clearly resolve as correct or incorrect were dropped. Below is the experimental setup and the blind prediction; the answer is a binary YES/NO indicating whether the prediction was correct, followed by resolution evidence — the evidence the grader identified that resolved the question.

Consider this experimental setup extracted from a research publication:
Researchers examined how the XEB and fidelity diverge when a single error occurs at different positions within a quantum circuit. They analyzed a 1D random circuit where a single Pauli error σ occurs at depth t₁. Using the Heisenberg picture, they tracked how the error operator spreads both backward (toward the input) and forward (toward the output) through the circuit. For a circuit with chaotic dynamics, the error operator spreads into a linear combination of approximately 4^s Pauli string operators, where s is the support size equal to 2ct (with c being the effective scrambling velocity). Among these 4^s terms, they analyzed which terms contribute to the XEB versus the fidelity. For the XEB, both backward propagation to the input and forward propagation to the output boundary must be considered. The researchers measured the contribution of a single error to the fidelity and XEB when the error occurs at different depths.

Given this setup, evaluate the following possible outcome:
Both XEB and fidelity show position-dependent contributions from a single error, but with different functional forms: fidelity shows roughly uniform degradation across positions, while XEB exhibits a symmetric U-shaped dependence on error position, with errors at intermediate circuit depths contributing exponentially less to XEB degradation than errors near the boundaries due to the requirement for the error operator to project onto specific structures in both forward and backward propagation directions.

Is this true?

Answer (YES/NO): NO